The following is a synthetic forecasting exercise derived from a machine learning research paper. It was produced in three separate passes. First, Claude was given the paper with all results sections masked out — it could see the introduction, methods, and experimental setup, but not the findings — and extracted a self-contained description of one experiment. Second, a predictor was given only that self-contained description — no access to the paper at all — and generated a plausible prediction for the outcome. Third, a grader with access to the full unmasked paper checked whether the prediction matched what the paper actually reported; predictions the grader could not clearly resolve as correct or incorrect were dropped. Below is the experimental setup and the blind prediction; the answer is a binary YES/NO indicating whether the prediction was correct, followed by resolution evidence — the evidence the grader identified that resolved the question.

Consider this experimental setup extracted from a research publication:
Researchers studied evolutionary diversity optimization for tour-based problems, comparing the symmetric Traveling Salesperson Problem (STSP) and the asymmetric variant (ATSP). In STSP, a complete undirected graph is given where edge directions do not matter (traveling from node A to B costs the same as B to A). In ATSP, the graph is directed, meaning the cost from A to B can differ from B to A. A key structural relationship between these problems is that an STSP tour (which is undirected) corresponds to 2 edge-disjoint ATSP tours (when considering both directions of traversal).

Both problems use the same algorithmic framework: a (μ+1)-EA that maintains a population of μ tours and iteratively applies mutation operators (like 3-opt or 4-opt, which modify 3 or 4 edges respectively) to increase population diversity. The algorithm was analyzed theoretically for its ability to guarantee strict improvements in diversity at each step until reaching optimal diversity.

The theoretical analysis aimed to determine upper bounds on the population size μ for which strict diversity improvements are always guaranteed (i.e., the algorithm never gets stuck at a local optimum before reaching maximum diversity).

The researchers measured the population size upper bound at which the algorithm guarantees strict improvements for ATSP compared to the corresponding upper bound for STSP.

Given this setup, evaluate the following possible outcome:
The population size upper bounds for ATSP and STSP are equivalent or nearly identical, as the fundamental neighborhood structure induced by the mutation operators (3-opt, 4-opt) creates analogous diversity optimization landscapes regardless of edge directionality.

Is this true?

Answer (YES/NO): NO